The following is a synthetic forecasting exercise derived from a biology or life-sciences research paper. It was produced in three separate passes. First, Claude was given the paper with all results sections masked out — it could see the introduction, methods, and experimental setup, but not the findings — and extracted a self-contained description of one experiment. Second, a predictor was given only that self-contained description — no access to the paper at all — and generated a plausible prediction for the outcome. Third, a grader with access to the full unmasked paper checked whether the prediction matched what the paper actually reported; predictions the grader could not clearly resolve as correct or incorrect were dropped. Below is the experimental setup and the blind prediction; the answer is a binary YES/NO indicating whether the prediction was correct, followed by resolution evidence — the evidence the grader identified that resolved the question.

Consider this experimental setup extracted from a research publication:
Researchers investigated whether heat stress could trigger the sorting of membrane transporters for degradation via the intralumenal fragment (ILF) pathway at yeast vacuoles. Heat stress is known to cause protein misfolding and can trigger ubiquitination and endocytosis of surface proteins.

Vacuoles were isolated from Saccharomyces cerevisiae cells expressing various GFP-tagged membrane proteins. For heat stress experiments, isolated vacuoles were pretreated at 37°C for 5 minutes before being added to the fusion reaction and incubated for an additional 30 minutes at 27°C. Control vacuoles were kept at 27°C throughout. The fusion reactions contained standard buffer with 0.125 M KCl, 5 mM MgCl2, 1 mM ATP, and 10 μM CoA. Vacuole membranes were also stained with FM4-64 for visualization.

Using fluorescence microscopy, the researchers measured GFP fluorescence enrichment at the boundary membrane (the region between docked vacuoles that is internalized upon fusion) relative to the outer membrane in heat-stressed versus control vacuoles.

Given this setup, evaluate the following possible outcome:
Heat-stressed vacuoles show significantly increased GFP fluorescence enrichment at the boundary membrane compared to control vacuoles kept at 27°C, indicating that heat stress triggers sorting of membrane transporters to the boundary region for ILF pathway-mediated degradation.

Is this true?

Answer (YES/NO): YES